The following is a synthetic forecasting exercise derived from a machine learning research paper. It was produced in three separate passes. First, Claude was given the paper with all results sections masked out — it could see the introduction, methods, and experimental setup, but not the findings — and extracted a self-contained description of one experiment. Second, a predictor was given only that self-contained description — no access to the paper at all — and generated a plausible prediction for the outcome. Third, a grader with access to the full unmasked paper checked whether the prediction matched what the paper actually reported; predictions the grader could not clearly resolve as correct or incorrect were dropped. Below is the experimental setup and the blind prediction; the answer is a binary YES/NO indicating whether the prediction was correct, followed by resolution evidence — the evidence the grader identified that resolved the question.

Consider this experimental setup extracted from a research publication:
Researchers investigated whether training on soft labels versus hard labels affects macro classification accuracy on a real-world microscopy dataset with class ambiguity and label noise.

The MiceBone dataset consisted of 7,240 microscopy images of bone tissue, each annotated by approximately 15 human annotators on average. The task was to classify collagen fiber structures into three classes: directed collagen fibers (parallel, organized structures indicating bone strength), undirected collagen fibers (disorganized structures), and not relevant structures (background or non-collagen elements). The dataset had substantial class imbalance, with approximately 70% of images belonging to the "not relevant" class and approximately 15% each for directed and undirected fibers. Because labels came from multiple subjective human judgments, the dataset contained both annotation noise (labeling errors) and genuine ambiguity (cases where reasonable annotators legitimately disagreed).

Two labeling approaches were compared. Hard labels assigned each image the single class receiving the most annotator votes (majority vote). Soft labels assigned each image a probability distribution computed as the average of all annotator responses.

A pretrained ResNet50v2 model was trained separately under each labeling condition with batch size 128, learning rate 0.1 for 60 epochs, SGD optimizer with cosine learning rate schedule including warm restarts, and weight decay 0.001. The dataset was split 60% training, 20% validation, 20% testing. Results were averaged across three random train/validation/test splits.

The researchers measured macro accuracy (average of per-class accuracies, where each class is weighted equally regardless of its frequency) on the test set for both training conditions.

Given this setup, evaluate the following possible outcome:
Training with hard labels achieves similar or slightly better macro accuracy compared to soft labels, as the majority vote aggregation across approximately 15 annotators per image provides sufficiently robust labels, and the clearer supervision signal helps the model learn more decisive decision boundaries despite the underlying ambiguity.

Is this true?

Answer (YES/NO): NO